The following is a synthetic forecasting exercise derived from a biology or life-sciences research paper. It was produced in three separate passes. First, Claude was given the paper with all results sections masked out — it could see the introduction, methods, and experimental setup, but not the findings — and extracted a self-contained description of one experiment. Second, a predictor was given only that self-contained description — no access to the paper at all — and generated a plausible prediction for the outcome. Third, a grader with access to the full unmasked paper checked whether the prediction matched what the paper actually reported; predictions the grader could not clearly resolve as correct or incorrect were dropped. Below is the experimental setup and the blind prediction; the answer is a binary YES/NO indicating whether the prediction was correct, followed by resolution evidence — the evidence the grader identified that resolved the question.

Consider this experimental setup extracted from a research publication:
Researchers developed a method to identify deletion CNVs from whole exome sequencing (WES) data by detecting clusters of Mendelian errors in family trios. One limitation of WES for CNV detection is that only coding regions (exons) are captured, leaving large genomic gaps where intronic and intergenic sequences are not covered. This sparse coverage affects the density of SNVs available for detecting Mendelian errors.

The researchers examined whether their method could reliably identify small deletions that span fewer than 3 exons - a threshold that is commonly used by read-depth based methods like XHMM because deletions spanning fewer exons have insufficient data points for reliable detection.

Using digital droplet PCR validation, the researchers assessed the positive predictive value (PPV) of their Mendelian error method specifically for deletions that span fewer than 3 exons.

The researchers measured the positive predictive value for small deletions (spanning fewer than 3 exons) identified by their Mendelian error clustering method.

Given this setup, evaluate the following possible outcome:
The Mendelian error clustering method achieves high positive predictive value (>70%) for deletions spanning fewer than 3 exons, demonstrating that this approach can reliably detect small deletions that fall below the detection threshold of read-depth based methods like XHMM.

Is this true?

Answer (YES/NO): YES